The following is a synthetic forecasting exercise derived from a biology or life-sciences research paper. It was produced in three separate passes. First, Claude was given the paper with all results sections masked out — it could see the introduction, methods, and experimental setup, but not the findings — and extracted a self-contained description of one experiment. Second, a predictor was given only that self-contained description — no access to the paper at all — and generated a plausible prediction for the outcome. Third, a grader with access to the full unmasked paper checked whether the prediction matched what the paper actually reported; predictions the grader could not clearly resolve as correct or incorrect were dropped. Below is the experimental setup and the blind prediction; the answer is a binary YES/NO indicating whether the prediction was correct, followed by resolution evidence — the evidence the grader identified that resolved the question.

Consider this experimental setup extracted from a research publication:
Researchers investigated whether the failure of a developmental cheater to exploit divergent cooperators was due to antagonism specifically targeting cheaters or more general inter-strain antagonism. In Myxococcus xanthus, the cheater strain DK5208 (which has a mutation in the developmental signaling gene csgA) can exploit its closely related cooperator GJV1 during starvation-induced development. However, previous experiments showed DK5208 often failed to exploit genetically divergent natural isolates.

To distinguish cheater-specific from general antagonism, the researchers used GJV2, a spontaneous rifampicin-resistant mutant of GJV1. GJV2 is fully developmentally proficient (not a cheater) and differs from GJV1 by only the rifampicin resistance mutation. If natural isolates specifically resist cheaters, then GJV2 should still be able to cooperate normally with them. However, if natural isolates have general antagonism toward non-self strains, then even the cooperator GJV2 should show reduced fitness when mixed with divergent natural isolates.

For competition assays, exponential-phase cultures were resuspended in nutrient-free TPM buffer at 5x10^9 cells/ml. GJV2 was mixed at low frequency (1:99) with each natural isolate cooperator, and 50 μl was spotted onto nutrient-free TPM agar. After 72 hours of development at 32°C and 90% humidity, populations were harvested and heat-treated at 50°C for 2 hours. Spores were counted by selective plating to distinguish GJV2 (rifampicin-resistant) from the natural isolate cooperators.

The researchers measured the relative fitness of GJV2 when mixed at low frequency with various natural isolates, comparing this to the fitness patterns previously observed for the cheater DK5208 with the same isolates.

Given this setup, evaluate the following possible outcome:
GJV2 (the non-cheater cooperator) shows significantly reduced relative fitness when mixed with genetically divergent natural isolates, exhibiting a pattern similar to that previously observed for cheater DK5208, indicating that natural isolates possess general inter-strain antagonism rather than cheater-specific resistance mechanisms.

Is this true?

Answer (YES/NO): YES